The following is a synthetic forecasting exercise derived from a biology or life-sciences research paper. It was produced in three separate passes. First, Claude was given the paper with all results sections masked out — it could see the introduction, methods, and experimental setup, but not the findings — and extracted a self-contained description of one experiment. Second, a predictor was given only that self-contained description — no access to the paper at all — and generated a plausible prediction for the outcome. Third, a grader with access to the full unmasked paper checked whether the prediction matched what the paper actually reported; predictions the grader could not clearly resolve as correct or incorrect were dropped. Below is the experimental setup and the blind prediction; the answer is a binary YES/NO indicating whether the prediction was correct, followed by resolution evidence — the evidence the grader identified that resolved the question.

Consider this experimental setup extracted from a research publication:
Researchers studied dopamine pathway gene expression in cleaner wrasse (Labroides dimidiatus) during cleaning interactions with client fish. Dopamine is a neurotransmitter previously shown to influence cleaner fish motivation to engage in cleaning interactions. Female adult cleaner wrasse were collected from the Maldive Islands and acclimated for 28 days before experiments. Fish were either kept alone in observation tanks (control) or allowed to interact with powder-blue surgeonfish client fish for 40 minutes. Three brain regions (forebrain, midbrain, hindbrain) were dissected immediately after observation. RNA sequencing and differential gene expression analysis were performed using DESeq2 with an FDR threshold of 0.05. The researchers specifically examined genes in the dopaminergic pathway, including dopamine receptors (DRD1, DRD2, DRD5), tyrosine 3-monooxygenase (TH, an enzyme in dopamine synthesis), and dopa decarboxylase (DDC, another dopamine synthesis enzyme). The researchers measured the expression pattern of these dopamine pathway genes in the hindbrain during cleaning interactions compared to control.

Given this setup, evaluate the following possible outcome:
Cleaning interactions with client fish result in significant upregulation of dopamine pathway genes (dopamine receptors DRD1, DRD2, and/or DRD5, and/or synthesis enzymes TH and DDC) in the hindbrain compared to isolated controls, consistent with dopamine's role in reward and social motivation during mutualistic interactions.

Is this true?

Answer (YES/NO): NO